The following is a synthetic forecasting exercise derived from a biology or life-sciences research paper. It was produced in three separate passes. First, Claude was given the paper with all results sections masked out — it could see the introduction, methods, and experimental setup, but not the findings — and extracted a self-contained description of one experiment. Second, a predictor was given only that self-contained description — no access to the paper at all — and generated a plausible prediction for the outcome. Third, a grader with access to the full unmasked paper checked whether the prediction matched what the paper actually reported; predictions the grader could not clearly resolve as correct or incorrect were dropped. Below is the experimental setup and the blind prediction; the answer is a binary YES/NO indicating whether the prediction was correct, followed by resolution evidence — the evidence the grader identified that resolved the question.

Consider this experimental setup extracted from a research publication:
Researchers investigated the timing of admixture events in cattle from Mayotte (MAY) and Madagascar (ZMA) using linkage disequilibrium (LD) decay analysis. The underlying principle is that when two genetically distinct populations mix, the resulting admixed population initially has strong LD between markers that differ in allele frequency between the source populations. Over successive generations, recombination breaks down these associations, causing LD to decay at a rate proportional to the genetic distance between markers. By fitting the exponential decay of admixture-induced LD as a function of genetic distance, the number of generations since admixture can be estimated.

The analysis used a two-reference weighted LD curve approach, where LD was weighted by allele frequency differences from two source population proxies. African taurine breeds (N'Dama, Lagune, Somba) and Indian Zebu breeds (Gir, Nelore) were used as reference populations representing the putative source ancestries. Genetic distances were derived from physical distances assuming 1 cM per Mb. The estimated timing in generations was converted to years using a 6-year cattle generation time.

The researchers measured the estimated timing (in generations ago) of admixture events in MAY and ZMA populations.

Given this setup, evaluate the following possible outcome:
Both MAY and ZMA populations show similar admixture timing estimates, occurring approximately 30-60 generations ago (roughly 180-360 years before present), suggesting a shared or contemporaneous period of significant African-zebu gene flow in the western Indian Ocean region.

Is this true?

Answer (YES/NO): NO